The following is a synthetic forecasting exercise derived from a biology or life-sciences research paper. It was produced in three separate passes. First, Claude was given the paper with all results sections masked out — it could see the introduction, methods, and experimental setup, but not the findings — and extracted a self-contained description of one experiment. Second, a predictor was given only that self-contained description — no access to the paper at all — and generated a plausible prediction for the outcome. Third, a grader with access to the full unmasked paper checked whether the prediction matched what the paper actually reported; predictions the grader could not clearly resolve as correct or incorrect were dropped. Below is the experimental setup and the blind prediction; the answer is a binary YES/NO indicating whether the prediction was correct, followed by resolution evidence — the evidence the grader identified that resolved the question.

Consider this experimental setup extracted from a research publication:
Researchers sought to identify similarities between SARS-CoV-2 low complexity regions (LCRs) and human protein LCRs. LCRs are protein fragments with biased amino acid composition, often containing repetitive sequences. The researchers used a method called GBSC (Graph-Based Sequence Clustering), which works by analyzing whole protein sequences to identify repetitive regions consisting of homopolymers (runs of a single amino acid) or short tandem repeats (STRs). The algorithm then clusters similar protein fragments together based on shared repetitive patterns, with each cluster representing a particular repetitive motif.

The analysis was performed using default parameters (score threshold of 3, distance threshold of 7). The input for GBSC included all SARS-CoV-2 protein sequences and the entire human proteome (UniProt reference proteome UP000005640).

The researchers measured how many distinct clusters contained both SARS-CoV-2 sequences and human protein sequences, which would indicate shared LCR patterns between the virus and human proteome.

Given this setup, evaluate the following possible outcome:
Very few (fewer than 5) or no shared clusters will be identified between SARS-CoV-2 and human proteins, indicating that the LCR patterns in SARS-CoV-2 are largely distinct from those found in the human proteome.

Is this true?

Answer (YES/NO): NO